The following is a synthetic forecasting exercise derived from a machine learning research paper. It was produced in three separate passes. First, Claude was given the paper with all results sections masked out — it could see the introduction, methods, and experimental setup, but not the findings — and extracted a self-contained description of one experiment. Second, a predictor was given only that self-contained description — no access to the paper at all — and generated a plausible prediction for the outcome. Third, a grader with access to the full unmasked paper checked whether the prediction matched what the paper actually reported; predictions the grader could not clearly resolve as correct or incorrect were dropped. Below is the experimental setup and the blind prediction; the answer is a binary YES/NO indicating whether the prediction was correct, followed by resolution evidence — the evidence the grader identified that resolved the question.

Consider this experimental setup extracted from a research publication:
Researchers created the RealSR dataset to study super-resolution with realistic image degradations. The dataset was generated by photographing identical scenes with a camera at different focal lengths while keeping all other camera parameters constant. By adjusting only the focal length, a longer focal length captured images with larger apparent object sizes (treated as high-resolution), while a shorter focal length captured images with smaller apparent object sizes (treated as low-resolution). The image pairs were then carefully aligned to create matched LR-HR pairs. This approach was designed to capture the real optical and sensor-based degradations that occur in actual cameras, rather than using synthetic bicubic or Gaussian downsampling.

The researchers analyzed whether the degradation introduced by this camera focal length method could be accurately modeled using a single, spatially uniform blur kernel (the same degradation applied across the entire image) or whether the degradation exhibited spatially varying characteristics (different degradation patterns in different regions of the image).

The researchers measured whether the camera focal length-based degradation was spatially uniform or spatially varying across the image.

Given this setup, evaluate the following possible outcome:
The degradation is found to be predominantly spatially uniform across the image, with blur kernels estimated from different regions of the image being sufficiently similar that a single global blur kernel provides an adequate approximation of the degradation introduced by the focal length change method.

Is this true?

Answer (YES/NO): NO